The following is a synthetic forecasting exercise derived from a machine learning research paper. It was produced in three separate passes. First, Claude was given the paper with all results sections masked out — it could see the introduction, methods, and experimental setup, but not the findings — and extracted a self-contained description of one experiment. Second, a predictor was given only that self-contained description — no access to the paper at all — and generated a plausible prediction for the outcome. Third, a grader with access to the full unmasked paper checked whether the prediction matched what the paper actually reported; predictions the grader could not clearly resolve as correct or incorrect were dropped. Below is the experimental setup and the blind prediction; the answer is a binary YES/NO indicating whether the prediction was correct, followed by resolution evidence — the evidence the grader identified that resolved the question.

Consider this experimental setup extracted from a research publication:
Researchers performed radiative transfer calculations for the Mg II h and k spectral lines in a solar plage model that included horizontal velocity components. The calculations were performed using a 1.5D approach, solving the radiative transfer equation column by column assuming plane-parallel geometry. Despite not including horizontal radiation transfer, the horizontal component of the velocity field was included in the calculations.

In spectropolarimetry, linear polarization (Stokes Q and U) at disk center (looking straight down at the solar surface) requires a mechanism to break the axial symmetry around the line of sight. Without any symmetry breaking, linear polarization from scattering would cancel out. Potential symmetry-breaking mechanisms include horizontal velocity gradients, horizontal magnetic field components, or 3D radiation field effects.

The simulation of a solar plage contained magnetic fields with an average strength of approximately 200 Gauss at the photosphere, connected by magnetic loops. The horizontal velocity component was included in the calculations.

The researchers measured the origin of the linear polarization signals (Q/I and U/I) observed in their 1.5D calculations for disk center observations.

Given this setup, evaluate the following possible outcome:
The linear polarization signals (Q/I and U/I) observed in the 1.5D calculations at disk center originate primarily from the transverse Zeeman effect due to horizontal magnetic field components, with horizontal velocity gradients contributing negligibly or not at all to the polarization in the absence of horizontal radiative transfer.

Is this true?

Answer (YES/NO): NO